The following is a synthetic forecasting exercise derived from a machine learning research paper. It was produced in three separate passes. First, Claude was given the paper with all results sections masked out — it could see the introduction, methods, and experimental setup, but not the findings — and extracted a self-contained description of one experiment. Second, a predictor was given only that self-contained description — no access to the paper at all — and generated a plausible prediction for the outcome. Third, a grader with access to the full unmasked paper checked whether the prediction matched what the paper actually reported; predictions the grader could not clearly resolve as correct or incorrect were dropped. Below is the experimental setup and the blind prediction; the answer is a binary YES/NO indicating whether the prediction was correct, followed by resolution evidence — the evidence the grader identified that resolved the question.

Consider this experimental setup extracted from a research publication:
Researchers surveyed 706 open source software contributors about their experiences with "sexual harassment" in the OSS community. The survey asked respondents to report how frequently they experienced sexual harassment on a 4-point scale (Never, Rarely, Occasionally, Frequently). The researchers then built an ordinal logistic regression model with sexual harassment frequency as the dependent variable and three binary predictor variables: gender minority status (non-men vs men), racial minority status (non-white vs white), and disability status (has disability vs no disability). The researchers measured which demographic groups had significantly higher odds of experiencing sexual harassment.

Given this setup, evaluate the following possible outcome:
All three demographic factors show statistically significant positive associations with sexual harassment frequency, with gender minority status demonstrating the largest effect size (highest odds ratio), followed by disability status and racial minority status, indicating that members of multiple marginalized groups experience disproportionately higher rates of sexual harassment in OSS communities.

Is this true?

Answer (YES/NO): NO